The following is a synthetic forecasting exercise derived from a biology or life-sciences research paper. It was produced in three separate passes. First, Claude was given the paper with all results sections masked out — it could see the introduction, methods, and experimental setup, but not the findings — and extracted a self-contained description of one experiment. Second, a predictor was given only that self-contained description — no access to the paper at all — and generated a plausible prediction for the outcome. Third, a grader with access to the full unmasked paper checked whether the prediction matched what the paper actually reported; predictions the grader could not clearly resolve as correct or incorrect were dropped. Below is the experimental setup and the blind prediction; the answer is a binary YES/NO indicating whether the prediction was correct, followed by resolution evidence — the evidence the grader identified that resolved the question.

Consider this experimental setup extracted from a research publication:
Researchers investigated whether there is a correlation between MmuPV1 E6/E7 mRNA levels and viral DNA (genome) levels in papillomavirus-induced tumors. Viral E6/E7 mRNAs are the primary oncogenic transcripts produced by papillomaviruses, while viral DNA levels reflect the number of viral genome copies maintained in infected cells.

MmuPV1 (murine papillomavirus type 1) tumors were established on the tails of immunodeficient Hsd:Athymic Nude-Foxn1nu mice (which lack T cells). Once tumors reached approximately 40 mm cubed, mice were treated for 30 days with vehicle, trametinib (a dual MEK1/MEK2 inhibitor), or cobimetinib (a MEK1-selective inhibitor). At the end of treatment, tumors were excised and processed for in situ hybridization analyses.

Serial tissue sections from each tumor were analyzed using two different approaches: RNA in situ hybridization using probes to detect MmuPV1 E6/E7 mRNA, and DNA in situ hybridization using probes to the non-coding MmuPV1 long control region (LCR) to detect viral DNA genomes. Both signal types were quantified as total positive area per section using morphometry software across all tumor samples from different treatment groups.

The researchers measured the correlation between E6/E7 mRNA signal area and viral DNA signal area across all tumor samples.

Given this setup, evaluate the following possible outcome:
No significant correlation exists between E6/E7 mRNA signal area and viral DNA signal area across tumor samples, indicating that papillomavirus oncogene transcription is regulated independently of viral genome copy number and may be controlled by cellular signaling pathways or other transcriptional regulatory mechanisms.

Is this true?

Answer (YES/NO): NO